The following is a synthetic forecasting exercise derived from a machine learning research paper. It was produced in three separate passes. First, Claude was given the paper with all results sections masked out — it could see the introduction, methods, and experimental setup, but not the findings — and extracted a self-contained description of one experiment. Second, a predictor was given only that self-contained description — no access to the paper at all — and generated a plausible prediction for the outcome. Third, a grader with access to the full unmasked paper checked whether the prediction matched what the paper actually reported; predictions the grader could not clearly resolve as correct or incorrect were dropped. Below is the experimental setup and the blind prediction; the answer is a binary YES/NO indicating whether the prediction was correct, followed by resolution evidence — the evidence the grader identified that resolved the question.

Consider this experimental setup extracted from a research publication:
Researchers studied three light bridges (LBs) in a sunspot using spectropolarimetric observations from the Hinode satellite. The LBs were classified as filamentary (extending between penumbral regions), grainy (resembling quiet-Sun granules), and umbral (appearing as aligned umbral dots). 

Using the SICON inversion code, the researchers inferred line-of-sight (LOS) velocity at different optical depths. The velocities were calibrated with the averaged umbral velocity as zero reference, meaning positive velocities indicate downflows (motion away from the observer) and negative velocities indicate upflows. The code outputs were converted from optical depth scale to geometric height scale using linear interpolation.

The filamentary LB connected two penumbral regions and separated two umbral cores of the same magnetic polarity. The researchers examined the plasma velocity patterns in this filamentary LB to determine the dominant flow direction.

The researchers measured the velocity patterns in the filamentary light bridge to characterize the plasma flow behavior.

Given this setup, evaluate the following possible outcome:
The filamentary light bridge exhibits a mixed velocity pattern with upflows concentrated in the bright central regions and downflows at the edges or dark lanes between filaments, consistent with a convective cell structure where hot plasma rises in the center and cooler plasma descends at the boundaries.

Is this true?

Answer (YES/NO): NO